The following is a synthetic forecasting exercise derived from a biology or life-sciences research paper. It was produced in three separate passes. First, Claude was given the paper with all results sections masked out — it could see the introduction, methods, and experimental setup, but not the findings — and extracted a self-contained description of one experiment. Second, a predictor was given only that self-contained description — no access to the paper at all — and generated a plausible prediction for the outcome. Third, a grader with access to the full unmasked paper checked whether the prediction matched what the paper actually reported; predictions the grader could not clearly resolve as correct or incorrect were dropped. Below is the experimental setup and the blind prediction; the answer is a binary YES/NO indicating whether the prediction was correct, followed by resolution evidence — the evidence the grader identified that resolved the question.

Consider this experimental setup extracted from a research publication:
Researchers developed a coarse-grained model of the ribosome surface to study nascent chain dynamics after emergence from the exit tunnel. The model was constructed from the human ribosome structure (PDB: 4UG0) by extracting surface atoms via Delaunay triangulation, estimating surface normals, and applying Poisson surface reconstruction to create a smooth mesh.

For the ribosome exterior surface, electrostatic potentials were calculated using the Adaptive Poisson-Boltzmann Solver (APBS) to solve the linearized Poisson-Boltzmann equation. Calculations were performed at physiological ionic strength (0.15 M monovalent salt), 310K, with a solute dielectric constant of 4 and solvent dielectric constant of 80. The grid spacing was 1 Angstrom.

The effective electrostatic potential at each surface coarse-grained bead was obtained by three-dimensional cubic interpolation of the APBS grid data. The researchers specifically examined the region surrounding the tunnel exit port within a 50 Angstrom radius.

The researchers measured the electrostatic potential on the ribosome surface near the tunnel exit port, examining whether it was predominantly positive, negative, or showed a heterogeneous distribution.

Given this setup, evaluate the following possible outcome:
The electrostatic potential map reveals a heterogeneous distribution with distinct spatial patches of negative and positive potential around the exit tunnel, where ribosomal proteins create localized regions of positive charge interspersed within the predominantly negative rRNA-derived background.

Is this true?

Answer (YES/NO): YES